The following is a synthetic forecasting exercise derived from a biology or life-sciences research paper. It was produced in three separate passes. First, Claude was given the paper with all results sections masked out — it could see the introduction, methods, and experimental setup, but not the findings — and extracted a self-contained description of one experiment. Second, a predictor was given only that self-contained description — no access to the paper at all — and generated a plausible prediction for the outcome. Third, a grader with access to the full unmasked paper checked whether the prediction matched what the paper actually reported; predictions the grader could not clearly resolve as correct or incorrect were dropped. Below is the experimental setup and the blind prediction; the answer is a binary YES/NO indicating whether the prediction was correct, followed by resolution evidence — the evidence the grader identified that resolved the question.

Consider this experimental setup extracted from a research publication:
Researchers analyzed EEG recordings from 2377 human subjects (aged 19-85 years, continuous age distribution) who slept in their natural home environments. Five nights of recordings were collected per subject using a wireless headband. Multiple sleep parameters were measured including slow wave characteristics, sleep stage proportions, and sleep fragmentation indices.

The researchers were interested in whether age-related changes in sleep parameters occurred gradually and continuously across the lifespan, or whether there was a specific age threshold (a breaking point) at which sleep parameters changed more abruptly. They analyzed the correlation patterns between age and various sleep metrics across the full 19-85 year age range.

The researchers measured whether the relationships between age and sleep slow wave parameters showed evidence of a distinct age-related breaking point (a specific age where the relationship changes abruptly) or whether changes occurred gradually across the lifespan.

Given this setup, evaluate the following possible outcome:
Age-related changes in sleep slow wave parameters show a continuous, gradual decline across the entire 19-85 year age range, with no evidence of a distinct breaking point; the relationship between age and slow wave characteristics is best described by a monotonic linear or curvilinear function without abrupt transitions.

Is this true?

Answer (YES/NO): YES